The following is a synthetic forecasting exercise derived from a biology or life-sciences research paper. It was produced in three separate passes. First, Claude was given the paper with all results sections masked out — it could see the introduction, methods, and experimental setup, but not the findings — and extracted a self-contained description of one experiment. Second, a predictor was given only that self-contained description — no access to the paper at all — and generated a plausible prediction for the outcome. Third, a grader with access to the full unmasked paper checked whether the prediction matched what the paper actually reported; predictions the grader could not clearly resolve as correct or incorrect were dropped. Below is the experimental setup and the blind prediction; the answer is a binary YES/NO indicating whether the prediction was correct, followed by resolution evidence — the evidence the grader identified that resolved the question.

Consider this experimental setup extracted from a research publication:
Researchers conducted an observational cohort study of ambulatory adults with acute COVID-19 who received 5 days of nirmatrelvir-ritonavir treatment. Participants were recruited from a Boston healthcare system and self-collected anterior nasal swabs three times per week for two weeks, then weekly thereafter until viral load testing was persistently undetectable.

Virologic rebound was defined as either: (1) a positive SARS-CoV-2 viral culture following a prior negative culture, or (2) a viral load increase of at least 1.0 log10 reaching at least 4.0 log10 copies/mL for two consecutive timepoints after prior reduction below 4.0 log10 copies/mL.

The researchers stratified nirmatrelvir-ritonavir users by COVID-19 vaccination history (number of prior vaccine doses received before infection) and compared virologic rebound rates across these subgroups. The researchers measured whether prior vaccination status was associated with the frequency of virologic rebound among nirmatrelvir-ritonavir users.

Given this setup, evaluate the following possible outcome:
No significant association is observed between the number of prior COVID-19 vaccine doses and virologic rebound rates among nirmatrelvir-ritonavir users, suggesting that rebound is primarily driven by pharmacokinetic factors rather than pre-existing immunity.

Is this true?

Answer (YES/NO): YES